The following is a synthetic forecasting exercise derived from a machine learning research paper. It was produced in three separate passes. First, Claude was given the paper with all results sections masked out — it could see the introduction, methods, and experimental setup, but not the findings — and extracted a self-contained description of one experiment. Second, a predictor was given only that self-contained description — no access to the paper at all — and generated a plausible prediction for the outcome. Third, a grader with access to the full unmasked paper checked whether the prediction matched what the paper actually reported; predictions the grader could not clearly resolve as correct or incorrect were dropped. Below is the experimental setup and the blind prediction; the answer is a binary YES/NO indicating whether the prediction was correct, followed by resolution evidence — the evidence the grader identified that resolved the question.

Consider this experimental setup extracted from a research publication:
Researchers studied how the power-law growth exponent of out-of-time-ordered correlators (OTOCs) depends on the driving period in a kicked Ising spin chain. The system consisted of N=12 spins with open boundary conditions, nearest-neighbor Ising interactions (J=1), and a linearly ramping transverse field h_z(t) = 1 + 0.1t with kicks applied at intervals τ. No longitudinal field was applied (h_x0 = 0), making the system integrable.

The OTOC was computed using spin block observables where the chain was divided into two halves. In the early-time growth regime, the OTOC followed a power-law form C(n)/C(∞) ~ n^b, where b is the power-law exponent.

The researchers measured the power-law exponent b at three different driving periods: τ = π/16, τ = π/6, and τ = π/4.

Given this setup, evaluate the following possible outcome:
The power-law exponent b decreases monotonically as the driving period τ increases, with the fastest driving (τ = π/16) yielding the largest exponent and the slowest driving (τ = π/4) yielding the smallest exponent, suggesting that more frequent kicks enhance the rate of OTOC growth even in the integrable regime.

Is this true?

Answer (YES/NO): YES